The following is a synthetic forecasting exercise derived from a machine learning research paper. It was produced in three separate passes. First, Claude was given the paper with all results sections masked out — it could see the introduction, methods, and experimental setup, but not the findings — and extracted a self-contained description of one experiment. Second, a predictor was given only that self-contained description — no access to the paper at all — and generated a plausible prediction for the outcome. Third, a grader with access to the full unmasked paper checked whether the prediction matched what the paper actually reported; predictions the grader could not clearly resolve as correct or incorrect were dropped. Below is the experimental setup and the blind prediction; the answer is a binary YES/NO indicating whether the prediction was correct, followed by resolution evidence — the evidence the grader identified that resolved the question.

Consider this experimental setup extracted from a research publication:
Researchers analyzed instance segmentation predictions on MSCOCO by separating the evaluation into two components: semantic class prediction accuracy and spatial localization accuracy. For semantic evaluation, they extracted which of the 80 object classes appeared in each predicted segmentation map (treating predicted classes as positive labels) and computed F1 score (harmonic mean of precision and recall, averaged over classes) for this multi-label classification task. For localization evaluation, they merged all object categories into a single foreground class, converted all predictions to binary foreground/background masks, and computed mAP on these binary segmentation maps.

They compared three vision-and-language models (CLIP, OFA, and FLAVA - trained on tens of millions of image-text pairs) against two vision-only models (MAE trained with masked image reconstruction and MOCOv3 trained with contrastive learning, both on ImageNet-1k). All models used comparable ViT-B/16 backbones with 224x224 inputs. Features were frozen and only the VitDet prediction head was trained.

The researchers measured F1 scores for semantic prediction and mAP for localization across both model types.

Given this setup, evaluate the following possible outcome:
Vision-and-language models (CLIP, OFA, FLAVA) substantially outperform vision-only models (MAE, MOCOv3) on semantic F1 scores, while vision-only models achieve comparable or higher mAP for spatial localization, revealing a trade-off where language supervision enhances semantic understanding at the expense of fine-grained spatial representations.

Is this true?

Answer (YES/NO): YES